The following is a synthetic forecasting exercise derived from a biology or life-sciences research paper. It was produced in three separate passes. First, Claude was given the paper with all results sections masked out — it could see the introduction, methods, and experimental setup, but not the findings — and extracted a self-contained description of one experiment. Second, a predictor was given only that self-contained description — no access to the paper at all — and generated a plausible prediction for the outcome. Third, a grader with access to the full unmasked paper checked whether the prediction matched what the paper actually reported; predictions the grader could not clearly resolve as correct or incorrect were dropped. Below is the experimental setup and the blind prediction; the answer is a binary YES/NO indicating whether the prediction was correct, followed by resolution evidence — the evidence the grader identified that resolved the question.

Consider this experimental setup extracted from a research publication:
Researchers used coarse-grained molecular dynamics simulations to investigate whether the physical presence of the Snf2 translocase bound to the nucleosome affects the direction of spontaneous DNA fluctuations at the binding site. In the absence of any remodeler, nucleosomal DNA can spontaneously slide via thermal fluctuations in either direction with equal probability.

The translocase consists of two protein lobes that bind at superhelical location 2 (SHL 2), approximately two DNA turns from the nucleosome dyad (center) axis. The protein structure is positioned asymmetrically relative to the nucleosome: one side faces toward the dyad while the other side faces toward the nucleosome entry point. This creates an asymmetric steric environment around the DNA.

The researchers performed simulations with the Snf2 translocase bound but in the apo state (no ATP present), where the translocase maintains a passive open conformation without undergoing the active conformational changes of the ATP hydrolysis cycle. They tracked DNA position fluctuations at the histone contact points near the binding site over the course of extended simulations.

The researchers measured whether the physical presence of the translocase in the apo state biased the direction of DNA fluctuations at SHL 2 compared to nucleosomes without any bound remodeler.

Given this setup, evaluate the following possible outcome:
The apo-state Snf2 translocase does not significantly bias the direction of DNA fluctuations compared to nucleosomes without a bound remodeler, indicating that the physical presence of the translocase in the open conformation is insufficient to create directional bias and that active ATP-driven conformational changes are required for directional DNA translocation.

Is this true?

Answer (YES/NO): YES